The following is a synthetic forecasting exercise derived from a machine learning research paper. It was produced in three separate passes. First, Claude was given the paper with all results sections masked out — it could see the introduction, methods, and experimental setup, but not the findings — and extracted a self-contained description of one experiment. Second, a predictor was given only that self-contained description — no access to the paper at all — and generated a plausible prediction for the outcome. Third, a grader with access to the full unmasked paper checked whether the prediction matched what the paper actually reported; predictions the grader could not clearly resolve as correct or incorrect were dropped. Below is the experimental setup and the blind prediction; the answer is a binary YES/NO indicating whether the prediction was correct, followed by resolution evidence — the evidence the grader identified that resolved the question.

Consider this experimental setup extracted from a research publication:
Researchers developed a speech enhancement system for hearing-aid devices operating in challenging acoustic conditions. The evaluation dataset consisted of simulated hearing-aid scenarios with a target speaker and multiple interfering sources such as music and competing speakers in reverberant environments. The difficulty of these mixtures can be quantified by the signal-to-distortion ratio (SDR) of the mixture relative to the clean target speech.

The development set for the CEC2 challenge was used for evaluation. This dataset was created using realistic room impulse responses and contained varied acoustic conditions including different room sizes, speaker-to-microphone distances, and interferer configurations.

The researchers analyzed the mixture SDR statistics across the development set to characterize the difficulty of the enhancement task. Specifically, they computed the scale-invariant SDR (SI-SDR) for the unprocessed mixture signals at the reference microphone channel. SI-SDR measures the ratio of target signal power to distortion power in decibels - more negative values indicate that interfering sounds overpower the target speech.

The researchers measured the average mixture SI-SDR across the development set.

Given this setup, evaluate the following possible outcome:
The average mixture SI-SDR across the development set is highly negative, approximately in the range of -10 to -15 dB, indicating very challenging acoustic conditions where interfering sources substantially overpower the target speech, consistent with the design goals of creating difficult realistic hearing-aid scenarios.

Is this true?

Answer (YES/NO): YES